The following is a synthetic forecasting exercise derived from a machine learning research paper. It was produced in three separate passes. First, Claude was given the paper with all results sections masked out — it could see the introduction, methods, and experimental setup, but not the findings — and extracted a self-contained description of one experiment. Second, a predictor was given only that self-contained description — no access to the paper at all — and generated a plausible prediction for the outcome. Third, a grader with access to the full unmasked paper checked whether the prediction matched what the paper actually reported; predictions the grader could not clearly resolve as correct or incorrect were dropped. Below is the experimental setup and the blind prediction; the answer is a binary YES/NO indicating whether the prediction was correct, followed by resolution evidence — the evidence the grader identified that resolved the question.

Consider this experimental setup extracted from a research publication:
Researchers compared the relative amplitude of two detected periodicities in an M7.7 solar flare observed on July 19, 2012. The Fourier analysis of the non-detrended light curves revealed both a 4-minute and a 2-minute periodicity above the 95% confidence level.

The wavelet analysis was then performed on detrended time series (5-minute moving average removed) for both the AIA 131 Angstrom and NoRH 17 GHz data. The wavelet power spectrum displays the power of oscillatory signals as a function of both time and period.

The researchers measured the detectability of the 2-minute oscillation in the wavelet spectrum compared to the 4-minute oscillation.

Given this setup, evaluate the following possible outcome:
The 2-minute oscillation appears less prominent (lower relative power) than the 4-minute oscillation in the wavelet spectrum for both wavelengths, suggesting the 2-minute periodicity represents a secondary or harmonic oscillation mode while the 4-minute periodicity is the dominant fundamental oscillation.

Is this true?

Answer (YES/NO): NO